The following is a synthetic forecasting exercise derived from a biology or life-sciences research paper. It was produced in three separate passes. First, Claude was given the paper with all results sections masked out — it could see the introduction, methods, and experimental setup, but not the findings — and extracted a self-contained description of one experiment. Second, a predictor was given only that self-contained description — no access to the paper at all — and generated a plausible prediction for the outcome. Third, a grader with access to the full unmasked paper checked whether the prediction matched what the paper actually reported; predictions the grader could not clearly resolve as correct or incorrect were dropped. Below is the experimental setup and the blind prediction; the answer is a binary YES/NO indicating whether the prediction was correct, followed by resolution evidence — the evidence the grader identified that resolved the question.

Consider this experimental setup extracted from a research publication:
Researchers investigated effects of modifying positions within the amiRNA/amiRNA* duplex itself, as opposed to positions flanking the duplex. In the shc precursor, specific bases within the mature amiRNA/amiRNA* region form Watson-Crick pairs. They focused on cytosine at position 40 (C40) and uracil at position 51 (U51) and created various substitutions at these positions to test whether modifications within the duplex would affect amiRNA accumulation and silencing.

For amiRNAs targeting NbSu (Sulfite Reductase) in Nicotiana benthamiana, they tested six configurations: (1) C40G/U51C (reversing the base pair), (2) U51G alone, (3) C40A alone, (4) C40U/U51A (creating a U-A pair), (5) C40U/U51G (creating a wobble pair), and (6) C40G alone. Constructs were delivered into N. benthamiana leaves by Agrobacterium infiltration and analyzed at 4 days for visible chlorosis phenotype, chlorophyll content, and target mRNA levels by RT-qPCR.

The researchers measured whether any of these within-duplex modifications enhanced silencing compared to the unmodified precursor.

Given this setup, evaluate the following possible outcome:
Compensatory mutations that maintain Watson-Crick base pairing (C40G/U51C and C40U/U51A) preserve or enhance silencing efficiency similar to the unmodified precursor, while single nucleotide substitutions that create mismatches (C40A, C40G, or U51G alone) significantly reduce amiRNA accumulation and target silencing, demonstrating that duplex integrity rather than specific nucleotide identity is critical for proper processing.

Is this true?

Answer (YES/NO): NO